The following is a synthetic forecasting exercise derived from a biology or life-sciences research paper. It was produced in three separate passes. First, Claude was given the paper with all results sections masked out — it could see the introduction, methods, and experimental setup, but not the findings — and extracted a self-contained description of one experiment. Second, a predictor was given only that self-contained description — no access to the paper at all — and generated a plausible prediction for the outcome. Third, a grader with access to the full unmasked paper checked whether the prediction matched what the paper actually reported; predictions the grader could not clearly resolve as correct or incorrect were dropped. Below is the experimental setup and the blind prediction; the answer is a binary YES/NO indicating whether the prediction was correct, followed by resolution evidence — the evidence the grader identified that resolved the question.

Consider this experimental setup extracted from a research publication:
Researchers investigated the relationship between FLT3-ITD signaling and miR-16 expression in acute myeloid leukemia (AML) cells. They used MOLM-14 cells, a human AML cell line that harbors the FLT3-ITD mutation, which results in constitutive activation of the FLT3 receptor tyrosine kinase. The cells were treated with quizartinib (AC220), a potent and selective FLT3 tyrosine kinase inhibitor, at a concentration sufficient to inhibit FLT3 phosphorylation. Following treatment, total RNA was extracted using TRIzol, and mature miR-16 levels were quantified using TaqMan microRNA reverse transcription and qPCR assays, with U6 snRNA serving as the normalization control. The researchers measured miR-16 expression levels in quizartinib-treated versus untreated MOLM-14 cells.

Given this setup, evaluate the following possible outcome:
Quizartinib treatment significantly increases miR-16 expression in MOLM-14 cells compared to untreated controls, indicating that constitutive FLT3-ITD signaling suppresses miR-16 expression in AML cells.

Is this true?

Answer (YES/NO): YES